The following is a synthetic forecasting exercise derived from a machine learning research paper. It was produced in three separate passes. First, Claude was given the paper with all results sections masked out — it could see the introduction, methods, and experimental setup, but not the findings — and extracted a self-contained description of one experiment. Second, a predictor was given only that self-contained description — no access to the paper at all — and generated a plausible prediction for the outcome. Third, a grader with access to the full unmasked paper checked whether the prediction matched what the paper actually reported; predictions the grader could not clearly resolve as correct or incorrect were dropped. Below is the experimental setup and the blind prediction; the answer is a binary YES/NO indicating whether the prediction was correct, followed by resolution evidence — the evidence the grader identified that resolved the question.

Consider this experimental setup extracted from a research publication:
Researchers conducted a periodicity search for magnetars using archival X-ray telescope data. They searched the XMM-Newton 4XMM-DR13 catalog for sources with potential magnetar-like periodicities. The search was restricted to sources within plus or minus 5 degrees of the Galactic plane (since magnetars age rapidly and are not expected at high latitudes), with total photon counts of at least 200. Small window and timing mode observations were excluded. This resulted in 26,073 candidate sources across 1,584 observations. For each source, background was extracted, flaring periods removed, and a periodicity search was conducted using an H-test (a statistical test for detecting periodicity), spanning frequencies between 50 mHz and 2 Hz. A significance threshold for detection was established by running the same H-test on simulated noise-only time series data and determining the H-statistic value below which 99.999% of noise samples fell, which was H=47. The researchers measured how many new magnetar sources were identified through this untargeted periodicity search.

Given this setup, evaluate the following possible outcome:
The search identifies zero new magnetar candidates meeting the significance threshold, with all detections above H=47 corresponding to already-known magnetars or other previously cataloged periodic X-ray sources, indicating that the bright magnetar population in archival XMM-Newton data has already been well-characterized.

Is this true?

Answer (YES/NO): YES